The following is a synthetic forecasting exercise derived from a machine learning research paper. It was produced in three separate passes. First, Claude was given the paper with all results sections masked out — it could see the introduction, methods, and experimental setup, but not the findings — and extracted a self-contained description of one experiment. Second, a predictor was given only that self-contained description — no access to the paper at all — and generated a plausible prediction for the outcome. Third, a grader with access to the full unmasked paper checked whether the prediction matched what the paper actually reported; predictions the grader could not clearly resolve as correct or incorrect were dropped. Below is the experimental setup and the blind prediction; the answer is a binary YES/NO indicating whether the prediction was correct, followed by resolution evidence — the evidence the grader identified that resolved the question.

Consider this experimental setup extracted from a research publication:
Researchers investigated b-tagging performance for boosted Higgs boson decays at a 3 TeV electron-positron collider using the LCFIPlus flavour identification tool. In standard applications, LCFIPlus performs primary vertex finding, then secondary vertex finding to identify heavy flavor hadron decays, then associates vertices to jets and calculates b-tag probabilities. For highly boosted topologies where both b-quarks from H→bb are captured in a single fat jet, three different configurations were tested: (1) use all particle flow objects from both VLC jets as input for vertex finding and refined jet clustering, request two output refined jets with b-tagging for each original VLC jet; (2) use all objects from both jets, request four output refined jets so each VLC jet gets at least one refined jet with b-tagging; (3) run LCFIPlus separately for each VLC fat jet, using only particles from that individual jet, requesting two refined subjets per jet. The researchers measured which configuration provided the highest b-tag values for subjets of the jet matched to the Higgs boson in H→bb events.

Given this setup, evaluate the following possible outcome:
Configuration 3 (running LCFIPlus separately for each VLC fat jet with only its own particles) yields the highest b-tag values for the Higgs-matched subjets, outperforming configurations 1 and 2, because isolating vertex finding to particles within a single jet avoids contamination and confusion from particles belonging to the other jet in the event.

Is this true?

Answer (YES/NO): YES